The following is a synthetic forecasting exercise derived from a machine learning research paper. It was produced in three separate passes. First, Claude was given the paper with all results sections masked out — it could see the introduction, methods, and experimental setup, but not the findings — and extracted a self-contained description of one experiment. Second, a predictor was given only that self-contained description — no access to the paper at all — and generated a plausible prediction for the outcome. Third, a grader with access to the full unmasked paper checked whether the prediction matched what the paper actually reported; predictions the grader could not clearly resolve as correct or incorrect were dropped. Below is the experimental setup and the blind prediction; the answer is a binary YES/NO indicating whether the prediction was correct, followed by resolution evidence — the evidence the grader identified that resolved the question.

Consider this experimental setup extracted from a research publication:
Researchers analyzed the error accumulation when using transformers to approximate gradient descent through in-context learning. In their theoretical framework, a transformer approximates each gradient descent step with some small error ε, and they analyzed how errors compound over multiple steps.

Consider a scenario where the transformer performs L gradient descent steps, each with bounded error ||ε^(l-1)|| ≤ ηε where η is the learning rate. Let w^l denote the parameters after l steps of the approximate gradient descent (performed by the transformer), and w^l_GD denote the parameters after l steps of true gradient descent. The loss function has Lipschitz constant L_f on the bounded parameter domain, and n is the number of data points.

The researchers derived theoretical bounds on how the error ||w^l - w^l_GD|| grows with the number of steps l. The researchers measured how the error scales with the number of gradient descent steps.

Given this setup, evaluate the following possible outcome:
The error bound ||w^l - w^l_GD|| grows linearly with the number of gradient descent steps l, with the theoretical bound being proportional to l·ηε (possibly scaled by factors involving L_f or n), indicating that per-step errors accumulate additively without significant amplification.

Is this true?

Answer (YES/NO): NO